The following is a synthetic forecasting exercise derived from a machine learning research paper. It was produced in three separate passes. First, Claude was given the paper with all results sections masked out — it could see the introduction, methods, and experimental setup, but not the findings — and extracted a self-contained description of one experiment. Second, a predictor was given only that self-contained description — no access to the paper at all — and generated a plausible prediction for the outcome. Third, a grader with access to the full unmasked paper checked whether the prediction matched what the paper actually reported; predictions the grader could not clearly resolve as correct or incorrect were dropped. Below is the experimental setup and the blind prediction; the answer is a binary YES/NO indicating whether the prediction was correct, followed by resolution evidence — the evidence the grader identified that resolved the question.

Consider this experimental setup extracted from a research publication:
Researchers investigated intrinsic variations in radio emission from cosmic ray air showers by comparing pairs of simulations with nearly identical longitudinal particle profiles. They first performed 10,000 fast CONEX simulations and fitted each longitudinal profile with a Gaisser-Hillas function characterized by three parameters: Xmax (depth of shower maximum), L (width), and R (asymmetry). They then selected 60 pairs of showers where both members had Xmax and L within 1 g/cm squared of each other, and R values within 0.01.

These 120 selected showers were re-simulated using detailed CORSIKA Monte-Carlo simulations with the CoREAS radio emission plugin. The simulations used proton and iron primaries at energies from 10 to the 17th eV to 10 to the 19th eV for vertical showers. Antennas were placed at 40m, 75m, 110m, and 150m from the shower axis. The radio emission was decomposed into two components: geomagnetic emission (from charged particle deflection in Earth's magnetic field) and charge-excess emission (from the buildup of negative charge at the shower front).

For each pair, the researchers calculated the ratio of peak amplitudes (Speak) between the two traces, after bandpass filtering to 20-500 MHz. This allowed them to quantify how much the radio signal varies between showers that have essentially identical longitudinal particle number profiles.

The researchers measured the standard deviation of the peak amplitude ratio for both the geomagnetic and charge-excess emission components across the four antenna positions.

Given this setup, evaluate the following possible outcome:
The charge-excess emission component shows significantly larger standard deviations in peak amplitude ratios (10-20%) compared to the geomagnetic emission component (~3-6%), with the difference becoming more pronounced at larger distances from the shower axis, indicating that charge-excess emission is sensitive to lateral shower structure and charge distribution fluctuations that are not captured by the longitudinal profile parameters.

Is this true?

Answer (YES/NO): NO